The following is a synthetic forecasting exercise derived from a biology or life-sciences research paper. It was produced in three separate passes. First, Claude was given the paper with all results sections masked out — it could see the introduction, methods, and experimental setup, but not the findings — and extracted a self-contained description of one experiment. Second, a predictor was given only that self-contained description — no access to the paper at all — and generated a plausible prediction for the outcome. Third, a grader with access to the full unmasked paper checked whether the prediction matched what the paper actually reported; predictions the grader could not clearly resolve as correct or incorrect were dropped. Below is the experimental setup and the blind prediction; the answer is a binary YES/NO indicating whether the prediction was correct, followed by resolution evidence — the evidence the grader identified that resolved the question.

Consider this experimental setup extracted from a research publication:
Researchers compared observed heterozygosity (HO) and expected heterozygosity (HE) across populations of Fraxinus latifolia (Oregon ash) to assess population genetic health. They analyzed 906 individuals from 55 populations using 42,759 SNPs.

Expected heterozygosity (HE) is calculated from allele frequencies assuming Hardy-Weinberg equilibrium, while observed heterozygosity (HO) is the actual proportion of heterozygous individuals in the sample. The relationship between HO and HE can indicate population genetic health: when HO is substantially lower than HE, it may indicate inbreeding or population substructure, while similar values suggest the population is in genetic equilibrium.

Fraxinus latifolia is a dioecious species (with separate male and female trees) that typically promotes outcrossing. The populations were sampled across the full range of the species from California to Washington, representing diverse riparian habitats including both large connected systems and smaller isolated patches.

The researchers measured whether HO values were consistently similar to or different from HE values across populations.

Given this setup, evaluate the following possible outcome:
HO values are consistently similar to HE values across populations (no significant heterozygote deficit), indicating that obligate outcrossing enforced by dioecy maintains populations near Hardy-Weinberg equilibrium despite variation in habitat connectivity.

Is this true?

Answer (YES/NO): NO